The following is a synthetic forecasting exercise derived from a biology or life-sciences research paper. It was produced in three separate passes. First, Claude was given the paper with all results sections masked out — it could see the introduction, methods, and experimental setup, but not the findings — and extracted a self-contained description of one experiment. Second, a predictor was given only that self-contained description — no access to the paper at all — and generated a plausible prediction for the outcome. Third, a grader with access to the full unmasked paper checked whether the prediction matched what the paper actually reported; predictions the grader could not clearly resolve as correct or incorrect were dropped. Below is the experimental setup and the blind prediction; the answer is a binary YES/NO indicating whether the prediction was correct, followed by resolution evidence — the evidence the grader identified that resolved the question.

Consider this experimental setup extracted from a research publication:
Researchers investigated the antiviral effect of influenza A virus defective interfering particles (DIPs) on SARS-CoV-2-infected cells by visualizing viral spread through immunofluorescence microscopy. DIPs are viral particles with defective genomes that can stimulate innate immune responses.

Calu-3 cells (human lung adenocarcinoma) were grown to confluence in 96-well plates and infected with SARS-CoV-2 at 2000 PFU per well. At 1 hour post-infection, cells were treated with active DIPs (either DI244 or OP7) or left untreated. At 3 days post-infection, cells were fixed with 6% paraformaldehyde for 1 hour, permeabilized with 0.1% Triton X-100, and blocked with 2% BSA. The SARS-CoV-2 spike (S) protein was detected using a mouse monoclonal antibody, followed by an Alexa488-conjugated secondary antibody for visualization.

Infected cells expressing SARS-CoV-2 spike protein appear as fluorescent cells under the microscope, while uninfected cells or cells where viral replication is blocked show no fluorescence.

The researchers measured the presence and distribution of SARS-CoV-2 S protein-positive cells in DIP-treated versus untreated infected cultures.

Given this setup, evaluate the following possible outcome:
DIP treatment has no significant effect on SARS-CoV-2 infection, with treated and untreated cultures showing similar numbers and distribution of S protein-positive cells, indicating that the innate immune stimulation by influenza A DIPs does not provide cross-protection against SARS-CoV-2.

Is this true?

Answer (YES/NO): NO